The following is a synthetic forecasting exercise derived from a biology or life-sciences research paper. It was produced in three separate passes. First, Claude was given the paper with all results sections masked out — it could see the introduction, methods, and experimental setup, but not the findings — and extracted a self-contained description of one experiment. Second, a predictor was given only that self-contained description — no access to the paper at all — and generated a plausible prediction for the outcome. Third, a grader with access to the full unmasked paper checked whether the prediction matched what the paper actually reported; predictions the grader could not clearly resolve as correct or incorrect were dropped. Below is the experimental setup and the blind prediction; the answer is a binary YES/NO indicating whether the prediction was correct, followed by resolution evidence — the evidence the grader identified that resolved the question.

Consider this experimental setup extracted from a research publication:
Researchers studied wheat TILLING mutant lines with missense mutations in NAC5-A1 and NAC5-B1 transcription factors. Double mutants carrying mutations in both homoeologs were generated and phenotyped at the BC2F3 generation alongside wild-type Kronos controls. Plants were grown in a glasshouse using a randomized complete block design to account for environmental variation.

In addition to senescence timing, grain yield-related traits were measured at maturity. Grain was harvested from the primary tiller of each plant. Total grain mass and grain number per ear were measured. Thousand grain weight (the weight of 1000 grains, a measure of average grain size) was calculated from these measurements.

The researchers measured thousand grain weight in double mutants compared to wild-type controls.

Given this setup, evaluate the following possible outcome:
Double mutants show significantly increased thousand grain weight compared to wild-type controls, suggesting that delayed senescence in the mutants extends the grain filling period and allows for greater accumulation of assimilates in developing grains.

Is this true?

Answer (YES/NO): NO